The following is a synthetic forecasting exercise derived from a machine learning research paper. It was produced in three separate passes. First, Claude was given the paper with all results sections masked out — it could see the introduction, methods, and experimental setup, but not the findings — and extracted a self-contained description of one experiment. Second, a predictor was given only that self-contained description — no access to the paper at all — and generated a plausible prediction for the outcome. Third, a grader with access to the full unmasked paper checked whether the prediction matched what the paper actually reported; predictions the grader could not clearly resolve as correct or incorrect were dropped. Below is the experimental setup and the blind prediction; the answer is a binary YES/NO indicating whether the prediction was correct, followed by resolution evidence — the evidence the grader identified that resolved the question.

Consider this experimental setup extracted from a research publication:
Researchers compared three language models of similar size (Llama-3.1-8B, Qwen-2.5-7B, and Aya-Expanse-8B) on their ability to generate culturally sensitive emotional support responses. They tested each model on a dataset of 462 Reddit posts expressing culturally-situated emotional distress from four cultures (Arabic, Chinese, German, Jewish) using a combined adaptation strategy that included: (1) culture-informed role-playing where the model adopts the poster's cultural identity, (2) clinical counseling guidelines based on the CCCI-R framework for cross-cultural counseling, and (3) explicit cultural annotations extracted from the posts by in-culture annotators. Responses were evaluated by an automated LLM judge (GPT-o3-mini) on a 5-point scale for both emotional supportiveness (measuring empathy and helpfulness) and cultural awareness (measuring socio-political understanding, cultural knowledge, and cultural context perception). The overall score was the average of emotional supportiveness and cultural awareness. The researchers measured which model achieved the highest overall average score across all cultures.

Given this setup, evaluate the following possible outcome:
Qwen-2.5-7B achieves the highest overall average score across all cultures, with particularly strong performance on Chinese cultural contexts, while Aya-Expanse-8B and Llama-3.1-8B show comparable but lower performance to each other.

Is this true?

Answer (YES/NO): NO